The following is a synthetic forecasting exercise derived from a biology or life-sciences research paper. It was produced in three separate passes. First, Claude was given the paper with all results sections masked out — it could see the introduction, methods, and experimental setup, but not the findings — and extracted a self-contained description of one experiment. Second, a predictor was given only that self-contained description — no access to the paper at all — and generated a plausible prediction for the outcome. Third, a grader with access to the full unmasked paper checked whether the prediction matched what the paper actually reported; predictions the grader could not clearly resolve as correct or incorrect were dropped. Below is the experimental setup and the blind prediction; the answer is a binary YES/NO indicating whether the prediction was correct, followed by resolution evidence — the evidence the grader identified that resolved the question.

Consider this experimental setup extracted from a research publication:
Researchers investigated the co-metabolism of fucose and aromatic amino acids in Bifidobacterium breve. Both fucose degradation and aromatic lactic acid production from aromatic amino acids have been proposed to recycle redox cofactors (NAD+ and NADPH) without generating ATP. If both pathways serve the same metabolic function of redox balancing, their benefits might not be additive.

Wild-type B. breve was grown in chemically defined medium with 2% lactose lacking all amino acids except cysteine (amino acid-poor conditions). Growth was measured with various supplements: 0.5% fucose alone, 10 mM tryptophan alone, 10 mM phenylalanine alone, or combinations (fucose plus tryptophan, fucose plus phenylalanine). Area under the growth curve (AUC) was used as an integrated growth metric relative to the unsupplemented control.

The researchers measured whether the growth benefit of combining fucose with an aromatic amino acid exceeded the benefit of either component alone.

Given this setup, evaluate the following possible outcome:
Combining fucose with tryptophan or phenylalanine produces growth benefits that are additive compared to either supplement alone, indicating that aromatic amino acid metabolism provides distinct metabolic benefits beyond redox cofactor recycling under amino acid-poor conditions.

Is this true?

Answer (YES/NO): NO